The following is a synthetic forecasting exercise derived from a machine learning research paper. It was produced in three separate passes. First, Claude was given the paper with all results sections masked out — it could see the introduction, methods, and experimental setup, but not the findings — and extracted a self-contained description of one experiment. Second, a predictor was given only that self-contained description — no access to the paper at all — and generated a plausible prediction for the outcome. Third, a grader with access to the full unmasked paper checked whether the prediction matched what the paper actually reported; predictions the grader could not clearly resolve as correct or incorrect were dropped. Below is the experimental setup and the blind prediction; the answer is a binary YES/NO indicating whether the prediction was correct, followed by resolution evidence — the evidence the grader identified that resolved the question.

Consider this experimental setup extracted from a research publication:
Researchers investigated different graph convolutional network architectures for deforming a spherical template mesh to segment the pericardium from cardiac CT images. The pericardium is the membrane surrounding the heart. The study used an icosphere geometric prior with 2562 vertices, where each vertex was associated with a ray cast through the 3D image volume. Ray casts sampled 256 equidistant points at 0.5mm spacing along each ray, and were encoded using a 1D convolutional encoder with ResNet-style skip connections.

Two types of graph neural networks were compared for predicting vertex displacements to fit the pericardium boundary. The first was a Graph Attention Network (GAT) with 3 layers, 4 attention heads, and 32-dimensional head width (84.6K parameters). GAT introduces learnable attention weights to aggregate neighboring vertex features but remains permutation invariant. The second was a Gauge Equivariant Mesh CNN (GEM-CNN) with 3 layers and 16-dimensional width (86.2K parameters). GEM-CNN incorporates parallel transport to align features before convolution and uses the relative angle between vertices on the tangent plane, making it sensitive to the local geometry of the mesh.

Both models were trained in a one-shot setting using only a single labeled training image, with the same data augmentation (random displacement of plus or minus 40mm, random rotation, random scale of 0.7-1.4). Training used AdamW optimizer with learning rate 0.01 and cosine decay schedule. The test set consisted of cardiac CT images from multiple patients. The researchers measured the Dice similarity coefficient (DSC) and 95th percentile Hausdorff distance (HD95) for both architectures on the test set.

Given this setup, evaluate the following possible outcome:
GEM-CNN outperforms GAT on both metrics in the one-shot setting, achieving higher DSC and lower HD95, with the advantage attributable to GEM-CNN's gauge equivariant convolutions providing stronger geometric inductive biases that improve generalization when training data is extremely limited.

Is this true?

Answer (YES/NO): YES